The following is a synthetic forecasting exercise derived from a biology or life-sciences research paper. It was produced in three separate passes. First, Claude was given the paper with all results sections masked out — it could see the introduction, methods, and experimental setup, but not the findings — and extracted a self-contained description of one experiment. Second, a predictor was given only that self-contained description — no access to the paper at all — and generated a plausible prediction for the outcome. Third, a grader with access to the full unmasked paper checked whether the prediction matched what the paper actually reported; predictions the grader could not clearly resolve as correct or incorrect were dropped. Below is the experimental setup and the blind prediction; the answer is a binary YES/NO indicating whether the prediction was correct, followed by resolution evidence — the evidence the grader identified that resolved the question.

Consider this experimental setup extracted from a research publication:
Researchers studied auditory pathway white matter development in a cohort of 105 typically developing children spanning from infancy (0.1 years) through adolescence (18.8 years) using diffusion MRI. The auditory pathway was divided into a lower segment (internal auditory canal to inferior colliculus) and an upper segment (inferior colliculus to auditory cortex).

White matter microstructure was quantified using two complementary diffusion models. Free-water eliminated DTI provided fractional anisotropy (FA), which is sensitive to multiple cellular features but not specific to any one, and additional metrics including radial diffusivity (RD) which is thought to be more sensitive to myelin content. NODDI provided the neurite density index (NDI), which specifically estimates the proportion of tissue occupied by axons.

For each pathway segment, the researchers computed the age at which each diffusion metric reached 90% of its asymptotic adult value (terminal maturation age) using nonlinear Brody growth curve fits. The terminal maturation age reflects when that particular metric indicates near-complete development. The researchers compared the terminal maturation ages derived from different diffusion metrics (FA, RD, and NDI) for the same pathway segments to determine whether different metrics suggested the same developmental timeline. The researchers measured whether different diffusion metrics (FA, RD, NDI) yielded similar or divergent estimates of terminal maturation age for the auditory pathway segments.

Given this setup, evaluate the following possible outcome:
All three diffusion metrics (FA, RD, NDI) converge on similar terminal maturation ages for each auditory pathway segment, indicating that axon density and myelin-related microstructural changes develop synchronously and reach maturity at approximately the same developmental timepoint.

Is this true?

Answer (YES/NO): NO